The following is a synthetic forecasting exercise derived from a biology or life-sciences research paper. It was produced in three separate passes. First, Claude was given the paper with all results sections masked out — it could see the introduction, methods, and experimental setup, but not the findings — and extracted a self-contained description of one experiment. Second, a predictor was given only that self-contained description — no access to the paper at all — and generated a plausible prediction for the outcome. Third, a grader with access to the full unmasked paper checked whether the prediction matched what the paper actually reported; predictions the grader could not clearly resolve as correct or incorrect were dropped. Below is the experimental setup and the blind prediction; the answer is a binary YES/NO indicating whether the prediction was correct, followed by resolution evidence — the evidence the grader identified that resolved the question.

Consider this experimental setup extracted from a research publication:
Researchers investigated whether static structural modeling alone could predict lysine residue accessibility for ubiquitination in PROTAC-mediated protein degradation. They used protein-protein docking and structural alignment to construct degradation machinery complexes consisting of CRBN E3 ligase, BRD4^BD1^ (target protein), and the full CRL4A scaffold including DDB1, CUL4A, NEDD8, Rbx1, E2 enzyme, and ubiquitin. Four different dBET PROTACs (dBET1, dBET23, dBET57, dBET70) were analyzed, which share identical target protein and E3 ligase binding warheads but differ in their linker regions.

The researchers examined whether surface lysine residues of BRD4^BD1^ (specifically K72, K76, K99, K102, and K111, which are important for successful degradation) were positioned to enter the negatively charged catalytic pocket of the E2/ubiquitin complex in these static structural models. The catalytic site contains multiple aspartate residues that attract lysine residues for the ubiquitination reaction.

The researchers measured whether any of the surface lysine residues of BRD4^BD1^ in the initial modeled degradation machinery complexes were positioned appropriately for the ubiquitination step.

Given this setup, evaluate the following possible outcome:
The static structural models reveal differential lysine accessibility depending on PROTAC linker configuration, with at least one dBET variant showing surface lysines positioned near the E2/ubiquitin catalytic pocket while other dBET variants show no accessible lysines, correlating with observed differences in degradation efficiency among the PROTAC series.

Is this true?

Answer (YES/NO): NO